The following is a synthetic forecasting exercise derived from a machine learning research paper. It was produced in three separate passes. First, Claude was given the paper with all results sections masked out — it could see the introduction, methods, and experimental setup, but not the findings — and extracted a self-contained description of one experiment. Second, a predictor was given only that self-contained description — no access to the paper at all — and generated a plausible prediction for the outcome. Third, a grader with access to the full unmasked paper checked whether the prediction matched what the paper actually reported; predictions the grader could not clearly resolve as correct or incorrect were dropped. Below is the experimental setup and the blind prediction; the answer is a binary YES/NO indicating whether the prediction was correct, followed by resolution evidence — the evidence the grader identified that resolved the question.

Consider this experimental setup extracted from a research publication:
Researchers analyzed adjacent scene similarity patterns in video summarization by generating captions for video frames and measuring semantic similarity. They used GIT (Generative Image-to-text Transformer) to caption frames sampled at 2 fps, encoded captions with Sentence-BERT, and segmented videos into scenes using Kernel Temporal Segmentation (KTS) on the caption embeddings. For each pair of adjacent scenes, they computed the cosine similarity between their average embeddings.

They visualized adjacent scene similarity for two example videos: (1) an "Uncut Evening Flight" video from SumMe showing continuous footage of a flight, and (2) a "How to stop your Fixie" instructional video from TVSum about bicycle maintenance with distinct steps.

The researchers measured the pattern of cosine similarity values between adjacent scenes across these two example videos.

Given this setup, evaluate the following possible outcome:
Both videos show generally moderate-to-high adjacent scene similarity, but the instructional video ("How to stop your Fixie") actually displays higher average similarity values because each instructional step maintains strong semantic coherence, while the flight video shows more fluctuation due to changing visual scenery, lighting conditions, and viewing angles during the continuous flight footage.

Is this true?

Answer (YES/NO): NO